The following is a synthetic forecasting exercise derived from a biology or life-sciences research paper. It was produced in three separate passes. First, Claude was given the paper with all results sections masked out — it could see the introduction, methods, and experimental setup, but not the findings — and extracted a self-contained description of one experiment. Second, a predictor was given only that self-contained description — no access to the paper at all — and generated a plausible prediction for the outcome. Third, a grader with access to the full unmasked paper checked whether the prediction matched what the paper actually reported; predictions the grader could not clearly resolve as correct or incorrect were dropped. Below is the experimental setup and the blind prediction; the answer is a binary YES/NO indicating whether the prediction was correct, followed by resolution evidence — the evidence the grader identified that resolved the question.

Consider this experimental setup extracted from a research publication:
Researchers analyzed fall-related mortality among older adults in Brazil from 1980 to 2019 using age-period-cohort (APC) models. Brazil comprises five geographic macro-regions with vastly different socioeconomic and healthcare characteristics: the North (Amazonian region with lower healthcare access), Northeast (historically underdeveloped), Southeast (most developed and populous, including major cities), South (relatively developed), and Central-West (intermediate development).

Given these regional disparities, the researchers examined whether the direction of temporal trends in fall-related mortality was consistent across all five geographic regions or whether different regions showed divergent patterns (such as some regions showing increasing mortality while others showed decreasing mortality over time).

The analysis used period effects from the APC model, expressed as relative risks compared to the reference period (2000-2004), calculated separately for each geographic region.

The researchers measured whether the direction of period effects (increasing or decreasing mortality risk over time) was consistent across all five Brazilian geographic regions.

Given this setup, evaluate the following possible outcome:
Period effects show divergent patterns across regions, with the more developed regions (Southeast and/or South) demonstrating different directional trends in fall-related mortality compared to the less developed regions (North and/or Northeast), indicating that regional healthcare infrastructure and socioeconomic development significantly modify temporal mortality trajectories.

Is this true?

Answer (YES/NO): NO